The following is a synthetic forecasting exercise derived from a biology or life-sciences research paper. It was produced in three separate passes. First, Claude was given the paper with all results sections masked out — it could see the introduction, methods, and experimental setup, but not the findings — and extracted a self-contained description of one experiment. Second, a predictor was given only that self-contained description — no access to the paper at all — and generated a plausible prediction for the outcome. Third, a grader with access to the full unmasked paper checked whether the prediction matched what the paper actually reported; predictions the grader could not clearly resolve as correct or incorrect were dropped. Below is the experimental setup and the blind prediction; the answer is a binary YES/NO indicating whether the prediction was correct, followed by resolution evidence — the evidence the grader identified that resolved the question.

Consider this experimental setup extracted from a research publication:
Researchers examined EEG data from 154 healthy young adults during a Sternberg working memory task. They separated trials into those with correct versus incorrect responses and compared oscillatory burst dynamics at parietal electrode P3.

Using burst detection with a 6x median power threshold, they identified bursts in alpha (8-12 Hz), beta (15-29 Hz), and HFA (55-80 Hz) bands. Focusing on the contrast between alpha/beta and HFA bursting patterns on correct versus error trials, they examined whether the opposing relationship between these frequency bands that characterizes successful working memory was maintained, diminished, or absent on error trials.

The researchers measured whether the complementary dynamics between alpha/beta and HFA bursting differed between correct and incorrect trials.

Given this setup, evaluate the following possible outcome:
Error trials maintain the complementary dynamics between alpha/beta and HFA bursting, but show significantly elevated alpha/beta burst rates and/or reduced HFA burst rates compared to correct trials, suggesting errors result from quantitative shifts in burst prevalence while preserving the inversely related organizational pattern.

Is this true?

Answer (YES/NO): NO